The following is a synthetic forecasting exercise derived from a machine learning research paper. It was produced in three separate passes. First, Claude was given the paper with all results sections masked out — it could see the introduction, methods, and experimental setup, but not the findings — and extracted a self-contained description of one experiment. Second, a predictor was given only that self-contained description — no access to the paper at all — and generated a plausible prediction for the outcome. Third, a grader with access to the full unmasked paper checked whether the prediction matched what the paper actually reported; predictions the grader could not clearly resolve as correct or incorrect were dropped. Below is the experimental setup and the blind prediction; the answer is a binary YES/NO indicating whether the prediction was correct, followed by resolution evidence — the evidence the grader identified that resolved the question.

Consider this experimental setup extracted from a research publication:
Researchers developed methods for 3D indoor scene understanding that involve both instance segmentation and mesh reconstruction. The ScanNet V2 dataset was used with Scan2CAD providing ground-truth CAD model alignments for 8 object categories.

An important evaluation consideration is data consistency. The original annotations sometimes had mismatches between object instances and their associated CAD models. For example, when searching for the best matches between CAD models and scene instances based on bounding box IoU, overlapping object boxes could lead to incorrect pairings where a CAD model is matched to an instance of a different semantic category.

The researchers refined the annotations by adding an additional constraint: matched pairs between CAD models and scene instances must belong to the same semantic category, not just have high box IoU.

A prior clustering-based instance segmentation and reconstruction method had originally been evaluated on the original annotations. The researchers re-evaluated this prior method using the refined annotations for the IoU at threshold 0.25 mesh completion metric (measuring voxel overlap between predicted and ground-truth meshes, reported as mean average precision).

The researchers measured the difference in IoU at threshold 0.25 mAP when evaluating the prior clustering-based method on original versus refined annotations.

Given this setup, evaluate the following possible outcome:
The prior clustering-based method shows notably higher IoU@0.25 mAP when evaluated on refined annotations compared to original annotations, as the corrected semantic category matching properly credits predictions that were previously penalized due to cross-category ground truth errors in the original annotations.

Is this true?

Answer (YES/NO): YES